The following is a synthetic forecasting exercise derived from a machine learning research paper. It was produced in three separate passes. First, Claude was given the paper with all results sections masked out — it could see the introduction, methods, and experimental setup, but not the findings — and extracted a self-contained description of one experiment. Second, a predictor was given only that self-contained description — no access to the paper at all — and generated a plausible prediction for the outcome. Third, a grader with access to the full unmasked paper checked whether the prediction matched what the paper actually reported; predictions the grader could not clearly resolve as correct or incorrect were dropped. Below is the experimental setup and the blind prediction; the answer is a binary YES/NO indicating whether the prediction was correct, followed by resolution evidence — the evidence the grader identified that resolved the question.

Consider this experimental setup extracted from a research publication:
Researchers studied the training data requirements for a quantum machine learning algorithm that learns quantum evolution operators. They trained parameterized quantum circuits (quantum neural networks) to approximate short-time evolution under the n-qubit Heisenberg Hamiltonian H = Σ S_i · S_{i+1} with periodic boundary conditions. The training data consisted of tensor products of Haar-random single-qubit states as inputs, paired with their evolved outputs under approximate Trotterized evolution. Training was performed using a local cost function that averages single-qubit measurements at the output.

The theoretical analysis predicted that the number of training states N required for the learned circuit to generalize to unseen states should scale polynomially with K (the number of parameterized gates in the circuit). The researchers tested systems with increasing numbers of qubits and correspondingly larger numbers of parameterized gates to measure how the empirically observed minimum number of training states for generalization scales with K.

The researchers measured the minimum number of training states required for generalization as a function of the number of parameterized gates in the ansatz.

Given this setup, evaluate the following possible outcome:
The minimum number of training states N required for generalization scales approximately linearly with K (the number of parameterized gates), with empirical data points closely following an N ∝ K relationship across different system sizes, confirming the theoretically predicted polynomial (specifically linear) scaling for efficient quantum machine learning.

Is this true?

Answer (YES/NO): NO